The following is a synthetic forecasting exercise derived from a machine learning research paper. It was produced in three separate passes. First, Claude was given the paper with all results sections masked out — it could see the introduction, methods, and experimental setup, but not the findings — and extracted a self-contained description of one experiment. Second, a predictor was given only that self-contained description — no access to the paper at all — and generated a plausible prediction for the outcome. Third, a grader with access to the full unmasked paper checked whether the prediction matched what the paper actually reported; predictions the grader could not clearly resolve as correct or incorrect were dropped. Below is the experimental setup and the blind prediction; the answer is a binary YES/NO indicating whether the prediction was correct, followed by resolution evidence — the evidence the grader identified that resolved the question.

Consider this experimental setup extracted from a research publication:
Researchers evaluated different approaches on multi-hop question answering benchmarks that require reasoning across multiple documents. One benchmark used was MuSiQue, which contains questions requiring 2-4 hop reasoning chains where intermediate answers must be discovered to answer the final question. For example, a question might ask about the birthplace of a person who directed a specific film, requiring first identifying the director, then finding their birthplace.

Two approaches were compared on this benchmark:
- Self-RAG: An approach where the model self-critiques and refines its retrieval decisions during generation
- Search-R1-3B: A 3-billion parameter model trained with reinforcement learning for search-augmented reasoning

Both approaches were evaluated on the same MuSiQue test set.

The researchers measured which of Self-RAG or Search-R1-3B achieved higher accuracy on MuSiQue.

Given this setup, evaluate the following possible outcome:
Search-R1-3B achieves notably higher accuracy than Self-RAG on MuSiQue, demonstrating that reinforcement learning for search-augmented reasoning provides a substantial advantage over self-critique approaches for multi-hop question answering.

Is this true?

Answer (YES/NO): YES